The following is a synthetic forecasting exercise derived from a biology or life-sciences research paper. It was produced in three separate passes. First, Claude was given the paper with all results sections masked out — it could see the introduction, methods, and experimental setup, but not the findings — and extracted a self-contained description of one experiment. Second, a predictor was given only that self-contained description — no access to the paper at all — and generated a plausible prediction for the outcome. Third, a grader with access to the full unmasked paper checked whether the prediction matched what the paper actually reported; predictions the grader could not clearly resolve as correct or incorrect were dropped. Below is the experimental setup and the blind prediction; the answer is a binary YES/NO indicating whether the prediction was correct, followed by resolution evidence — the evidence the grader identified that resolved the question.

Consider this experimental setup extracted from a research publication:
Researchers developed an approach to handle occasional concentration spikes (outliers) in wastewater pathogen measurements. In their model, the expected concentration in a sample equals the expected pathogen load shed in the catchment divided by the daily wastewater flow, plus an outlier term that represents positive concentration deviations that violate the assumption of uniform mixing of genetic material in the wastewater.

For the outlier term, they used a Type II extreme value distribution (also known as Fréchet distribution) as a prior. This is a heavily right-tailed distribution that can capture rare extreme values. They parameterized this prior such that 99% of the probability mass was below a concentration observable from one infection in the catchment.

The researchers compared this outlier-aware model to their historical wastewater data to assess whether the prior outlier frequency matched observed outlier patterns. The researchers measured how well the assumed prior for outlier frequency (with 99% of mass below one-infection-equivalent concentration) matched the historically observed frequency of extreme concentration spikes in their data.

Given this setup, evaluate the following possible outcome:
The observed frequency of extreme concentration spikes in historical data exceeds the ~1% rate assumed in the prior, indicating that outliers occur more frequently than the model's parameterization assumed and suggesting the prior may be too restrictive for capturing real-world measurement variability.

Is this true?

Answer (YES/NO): NO